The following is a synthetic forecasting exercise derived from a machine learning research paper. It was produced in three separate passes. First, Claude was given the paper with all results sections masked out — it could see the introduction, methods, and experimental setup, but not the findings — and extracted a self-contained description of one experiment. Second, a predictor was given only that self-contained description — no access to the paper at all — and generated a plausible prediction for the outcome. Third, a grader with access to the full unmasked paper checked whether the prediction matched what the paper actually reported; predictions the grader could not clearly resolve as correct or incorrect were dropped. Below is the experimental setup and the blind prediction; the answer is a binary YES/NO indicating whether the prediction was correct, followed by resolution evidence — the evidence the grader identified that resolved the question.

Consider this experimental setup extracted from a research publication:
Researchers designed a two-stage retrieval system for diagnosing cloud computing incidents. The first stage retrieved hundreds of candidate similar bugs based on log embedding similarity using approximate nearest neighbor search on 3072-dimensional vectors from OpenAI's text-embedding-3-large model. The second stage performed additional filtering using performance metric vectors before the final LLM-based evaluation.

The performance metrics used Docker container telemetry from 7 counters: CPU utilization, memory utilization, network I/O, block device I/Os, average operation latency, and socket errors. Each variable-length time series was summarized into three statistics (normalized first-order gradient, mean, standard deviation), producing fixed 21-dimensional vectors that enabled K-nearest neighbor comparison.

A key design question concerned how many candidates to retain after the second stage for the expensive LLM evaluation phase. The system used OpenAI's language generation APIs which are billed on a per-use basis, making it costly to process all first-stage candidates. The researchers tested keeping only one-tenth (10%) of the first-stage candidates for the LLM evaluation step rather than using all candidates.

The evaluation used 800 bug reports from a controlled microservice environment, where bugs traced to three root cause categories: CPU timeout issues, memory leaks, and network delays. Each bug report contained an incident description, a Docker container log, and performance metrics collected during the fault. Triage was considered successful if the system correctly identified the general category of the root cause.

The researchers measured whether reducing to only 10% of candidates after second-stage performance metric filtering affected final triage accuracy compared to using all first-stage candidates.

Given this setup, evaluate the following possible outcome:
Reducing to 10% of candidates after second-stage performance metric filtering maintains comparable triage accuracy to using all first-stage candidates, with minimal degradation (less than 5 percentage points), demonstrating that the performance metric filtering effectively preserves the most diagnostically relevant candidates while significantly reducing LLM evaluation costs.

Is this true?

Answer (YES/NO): YES